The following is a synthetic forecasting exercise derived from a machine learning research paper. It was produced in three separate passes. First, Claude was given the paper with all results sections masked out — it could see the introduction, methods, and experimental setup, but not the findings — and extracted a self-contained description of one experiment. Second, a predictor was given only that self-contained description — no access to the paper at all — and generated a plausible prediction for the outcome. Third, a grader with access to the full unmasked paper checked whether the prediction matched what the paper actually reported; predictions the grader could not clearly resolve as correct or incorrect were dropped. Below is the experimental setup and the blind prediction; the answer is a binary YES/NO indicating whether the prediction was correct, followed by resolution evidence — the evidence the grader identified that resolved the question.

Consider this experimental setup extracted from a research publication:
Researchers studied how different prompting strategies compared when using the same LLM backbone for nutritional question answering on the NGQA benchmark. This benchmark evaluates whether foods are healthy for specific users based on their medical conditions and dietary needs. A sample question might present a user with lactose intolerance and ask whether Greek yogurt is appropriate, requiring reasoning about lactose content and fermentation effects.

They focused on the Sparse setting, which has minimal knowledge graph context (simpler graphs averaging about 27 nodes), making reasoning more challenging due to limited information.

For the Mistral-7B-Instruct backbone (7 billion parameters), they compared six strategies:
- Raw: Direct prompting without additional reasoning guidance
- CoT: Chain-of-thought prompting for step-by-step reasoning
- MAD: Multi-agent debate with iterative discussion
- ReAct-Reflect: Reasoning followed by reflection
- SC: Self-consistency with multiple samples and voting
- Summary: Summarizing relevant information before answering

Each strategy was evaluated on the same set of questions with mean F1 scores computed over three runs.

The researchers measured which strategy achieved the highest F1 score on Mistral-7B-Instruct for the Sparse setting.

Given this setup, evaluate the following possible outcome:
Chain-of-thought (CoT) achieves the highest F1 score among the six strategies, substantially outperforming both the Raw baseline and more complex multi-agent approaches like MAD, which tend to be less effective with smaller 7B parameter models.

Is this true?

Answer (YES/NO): NO